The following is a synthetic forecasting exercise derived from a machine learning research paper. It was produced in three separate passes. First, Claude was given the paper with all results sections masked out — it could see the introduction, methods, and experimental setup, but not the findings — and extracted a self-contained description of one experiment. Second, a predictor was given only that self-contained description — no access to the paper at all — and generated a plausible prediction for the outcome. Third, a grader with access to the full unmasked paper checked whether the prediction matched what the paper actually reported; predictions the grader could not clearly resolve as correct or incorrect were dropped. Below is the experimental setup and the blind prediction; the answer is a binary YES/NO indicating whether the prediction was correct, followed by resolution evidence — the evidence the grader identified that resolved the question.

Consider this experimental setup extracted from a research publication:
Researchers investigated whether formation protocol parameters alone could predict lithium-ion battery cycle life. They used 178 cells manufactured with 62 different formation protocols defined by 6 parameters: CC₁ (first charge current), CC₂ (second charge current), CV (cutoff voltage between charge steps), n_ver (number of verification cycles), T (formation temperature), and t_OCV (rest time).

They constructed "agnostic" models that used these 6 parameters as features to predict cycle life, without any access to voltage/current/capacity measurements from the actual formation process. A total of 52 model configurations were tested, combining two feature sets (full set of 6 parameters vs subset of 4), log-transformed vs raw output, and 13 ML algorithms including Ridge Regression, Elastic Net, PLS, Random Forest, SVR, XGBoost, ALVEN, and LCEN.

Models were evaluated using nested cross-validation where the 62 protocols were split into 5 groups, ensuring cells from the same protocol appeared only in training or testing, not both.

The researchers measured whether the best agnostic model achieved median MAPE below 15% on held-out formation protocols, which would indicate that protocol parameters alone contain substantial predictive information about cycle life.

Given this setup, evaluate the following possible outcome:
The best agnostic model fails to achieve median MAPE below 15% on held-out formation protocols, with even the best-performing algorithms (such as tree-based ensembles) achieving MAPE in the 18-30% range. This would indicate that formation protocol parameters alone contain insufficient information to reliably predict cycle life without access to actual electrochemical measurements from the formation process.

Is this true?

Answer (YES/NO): NO